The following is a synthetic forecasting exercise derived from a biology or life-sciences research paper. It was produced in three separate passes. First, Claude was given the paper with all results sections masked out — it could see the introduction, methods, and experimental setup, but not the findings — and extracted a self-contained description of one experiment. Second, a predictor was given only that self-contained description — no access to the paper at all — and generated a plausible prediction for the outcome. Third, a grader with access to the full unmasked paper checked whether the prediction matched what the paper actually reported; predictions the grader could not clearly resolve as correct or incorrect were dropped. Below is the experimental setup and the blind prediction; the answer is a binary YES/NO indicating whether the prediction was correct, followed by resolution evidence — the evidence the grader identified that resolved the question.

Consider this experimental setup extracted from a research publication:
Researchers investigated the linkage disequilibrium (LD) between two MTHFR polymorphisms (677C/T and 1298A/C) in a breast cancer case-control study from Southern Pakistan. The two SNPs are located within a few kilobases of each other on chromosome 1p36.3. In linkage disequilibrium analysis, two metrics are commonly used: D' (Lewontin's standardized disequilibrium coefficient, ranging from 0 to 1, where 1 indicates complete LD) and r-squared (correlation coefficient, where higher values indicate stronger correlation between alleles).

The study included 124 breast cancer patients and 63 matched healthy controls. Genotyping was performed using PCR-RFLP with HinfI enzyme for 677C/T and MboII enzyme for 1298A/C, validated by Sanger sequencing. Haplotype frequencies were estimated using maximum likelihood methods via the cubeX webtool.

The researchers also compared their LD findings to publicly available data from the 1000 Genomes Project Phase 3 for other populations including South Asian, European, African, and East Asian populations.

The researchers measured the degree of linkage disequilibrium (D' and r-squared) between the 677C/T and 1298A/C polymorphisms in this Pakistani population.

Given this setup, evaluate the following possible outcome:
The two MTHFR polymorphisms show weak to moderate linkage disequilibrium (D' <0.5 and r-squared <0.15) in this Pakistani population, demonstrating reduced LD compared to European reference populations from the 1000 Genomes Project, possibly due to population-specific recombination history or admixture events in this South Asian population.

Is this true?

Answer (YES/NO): NO